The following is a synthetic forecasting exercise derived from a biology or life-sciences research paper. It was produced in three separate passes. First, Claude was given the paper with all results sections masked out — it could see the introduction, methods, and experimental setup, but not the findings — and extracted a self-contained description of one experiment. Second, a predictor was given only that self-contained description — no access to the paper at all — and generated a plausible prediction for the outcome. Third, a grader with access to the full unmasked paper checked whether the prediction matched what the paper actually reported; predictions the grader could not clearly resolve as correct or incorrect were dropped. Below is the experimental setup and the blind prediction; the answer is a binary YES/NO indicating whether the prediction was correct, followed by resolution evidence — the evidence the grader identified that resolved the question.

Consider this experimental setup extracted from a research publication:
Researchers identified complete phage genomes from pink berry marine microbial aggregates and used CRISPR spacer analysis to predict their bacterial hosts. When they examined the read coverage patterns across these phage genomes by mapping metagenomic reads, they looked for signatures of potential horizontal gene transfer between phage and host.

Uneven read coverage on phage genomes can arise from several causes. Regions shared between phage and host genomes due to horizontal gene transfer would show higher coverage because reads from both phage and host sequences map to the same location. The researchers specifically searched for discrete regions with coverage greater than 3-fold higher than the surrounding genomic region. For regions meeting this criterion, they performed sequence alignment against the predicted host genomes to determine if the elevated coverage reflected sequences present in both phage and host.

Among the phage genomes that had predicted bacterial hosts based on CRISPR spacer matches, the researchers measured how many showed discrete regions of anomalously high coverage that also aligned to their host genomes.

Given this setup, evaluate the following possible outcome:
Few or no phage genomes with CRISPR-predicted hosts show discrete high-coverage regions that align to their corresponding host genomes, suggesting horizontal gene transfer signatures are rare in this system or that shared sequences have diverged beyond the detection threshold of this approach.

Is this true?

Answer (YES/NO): YES